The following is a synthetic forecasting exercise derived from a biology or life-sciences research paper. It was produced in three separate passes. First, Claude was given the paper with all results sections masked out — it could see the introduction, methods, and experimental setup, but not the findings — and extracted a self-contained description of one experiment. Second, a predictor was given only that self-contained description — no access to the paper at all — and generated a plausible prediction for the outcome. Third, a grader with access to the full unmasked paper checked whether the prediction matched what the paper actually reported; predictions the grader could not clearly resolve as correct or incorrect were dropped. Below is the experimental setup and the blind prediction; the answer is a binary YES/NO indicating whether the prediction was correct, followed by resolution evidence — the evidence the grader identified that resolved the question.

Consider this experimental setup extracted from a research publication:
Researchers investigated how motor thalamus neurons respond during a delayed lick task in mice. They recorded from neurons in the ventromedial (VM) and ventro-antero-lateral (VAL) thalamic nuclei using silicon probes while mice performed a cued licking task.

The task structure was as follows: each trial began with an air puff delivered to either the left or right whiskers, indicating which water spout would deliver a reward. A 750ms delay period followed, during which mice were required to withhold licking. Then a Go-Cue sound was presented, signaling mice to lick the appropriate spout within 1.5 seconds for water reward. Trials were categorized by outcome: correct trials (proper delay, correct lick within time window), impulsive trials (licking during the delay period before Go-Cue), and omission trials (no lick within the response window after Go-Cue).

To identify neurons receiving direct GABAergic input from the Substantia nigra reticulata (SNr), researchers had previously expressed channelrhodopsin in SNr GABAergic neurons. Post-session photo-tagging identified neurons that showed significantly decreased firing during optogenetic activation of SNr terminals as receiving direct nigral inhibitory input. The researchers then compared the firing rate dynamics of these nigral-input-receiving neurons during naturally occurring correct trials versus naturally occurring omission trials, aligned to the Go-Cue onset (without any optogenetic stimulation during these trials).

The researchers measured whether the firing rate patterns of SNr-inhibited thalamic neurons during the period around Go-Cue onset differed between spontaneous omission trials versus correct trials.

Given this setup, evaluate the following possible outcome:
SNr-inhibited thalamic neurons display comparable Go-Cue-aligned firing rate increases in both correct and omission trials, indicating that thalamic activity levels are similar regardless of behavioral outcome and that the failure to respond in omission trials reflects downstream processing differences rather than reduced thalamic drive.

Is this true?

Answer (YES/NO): NO